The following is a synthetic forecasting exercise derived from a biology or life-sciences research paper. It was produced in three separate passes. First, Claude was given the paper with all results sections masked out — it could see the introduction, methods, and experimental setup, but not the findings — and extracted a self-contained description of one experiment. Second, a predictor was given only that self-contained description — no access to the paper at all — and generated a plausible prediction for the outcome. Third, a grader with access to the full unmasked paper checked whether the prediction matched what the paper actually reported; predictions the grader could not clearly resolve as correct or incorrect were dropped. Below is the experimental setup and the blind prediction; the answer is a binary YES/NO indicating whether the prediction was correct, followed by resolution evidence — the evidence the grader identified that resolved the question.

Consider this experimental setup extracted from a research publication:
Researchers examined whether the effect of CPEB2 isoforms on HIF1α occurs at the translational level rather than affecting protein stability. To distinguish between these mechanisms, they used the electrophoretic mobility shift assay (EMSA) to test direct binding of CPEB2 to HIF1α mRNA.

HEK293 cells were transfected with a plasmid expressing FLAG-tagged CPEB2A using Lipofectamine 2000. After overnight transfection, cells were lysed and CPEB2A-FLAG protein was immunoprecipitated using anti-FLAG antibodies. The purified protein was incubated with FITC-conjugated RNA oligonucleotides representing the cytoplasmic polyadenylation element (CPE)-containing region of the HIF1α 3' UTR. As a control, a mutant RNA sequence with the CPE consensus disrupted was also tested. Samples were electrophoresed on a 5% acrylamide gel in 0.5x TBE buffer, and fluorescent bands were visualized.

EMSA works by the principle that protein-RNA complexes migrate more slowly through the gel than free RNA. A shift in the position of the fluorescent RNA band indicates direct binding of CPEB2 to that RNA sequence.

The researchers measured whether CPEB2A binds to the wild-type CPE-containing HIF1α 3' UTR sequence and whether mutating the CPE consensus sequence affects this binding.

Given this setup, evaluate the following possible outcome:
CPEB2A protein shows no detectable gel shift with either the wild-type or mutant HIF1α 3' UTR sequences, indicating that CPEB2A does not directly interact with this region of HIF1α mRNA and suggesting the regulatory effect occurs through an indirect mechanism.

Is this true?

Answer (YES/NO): NO